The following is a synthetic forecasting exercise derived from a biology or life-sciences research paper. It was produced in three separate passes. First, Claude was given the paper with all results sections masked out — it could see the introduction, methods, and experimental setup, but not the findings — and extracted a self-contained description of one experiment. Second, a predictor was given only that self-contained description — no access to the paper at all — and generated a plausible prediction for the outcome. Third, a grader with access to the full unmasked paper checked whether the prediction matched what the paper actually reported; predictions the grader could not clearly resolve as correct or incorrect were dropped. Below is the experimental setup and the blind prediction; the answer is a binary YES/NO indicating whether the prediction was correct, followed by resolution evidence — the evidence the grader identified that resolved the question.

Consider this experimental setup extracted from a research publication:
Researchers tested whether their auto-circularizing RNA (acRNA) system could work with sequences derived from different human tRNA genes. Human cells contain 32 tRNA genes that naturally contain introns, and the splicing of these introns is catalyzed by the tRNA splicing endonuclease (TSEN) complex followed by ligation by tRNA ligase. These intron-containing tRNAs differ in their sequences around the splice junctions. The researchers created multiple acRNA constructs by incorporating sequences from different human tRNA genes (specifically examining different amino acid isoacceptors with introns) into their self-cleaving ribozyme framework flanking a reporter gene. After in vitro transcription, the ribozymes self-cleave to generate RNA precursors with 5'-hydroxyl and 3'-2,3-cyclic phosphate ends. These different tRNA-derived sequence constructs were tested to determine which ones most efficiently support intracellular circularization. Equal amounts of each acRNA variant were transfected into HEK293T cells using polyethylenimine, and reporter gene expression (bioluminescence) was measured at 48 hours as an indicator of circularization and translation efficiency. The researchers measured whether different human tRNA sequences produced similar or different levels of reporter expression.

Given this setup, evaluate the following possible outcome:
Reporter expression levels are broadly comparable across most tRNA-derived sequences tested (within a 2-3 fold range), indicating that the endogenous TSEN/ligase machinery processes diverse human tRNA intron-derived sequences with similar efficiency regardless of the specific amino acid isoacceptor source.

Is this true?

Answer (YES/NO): NO